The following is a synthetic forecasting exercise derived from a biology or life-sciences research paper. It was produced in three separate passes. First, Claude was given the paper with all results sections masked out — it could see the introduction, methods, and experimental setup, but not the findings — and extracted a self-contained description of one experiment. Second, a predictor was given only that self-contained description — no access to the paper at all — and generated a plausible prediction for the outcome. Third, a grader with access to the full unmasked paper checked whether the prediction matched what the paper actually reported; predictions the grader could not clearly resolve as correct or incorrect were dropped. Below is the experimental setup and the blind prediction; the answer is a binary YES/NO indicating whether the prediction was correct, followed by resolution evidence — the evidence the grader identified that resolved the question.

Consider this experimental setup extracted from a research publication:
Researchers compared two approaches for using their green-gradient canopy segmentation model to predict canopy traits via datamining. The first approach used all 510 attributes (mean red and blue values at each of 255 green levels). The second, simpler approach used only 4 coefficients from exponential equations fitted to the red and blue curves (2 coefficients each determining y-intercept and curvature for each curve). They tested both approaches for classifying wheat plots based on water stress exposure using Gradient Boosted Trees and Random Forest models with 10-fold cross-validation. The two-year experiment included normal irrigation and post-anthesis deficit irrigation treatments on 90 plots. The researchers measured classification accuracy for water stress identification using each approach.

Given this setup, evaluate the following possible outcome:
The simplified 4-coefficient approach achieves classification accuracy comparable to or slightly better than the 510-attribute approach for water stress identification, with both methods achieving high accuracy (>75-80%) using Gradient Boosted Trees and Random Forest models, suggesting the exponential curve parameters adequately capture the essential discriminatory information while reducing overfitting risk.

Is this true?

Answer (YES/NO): NO